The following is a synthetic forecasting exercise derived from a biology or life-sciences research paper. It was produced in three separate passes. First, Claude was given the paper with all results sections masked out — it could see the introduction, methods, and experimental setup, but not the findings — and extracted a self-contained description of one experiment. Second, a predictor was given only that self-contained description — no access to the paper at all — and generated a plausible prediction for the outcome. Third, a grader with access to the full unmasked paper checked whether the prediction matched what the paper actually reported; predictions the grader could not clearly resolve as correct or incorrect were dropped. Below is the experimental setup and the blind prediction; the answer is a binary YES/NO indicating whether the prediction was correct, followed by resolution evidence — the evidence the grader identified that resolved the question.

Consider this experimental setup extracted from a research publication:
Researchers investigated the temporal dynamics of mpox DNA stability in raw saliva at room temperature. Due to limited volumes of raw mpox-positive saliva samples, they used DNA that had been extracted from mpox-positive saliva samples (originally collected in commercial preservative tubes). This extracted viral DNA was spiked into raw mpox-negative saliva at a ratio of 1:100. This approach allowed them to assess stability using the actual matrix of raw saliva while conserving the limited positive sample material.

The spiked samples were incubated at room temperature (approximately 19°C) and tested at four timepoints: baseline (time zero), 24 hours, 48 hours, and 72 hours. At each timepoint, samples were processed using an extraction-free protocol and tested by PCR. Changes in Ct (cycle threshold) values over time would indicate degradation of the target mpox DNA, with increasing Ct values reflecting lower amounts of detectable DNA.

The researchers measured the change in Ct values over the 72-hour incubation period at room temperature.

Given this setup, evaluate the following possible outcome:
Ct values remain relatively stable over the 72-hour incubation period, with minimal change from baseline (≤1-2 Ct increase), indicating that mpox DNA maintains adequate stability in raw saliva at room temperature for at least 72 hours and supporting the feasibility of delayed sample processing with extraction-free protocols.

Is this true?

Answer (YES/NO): NO